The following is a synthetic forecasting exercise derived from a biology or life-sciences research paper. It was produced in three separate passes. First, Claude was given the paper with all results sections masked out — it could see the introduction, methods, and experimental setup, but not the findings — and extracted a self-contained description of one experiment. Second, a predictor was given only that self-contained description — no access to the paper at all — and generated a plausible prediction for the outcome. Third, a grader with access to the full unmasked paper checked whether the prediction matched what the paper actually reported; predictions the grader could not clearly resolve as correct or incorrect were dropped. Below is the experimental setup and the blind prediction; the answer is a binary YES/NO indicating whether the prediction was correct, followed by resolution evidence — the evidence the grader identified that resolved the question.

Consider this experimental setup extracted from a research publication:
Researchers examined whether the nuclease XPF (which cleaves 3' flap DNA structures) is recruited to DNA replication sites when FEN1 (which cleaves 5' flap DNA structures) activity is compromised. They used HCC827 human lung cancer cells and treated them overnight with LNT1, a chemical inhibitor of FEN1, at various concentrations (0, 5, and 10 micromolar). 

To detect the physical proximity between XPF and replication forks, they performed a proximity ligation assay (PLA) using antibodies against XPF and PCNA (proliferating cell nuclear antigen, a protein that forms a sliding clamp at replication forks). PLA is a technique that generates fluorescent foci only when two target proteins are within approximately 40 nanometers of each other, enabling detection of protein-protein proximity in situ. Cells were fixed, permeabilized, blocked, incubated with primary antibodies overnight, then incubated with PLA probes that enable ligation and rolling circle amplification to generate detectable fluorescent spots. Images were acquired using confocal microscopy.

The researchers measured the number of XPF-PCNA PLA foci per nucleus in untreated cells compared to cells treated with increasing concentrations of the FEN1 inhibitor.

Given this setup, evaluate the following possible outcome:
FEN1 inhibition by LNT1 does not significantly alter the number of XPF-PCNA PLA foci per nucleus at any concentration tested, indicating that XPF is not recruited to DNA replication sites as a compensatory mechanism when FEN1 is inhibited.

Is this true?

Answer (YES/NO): NO